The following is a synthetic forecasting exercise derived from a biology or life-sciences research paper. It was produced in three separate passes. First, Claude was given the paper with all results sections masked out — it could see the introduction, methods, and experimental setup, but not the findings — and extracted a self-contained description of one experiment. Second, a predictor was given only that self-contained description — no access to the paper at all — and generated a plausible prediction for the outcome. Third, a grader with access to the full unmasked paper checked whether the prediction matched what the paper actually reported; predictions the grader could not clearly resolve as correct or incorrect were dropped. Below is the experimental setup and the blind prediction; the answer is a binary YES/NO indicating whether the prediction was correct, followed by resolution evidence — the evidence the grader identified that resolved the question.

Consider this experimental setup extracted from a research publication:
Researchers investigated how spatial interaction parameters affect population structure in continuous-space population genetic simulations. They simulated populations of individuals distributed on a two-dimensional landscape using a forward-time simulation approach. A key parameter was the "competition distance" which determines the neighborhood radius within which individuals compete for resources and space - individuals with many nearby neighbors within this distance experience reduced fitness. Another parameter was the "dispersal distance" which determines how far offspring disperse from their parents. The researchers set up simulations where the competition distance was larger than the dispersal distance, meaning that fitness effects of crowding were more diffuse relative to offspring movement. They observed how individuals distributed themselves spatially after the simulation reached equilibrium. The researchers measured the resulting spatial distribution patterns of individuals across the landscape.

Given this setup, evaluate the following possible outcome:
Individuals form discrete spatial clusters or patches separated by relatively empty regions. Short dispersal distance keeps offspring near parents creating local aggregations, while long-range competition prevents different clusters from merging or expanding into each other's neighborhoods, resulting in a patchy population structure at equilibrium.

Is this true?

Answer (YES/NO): YES